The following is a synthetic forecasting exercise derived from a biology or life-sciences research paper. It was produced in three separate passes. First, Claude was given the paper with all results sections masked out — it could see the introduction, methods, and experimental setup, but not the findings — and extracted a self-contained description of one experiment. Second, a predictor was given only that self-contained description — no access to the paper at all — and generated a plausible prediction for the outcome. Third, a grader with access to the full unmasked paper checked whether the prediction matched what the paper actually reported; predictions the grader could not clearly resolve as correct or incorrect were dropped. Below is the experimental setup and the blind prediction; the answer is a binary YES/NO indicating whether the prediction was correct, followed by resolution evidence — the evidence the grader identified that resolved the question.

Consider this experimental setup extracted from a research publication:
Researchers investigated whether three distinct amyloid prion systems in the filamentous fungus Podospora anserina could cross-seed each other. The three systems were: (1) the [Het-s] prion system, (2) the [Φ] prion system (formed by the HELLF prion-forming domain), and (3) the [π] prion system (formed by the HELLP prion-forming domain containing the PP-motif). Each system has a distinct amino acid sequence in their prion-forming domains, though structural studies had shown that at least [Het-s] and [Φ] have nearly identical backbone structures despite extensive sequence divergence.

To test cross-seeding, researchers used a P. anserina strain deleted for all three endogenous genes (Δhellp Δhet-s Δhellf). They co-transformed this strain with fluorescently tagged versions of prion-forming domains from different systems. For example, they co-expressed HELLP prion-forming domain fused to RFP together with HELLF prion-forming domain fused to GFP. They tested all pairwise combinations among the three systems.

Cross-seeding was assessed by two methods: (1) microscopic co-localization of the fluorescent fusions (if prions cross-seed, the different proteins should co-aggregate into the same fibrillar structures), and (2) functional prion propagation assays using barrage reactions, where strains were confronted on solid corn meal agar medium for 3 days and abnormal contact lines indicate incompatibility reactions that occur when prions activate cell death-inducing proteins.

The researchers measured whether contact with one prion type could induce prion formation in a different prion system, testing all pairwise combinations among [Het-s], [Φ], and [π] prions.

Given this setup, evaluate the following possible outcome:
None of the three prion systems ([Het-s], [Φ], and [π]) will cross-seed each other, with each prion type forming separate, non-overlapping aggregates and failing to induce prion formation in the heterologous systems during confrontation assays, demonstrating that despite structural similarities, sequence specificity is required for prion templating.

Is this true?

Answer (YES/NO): YES